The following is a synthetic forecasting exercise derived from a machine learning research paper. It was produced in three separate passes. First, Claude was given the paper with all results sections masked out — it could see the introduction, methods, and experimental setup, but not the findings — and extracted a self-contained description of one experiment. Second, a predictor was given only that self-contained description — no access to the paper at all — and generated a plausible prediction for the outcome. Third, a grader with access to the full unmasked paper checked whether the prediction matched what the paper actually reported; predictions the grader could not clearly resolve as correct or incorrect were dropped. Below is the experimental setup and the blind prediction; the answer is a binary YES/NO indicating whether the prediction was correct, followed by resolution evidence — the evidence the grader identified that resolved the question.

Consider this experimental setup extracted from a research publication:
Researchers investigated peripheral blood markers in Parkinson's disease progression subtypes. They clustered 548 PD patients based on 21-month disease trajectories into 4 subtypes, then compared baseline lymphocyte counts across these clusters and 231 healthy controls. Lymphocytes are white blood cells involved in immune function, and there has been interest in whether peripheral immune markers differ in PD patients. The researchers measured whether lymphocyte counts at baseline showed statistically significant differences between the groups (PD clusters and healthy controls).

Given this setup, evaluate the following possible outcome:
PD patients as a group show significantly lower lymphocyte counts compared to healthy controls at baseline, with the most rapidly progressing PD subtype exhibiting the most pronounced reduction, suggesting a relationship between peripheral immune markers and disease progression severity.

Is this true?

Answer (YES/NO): NO